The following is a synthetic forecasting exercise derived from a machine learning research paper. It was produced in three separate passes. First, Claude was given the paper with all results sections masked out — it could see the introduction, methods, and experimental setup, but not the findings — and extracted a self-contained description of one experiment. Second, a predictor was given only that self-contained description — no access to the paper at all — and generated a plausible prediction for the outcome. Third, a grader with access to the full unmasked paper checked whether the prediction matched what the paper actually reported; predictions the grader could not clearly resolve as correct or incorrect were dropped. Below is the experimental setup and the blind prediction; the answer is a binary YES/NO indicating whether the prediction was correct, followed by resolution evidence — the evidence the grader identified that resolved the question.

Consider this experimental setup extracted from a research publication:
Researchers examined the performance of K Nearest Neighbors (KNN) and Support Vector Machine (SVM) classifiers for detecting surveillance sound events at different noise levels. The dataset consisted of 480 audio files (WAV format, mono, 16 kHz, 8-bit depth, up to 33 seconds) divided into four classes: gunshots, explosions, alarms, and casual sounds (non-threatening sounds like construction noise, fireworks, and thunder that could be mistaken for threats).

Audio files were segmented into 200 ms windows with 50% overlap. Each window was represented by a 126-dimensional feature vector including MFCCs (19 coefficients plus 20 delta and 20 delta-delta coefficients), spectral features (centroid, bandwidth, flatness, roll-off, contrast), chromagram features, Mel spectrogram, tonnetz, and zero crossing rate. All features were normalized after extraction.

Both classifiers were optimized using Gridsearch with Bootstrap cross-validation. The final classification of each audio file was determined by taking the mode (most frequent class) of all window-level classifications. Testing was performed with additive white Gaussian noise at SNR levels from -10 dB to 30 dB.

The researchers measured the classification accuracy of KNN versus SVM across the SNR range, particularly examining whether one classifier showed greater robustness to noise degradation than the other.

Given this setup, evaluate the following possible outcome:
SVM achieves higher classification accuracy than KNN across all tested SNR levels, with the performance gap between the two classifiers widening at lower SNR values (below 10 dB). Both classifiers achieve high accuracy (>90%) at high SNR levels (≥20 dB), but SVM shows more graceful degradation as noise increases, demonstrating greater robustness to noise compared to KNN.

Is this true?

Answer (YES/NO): NO